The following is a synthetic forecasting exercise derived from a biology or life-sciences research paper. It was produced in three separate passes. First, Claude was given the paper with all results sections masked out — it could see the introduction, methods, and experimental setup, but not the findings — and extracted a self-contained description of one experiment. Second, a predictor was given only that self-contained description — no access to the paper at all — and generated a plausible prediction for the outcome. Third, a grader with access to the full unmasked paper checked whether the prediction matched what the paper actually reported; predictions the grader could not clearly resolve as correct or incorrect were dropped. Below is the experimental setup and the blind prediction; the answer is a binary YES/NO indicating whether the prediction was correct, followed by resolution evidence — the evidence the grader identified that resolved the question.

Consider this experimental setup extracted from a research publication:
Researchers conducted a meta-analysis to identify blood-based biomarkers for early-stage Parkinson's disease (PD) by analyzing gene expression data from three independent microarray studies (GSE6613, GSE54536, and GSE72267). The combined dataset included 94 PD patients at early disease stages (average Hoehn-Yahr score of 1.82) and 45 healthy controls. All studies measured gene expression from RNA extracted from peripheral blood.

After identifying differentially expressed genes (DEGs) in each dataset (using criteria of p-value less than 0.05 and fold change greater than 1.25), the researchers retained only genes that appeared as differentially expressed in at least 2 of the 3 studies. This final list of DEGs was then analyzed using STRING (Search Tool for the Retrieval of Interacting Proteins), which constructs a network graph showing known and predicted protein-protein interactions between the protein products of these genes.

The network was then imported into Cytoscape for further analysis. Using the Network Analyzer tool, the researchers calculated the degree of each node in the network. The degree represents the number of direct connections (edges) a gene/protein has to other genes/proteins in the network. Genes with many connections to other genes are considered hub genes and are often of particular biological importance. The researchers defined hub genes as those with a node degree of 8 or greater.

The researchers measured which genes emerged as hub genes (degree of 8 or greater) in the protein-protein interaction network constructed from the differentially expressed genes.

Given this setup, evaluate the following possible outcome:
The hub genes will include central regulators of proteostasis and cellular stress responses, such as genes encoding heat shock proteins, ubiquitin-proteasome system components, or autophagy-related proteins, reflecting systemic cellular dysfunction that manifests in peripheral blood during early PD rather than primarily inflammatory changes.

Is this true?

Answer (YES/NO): NO